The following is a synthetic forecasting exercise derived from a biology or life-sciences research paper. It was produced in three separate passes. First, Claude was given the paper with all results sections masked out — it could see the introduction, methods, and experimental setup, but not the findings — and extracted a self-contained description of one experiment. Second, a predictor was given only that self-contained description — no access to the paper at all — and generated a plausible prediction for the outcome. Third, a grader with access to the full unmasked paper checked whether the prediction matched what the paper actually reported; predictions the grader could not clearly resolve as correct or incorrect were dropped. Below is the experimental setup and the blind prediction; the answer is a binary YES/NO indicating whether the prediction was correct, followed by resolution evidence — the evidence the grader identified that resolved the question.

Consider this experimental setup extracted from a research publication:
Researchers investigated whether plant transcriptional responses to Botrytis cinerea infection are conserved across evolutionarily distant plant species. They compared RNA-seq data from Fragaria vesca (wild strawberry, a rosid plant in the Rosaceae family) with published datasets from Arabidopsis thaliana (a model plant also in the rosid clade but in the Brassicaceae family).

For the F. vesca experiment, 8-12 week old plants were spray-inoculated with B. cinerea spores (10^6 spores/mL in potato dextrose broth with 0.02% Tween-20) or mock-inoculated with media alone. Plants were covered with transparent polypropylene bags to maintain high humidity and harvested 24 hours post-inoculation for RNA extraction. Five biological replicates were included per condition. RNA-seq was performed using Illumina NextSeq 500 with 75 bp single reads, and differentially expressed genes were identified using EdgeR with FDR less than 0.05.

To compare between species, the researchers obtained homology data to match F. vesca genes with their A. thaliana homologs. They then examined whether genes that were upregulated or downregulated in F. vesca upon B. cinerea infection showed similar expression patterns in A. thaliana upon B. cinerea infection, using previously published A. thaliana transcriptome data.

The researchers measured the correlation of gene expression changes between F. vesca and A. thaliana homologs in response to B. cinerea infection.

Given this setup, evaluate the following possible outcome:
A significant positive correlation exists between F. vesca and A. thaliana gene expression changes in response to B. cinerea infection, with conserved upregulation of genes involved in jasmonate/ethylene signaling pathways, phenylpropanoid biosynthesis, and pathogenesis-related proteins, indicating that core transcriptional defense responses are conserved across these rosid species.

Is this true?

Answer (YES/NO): NO